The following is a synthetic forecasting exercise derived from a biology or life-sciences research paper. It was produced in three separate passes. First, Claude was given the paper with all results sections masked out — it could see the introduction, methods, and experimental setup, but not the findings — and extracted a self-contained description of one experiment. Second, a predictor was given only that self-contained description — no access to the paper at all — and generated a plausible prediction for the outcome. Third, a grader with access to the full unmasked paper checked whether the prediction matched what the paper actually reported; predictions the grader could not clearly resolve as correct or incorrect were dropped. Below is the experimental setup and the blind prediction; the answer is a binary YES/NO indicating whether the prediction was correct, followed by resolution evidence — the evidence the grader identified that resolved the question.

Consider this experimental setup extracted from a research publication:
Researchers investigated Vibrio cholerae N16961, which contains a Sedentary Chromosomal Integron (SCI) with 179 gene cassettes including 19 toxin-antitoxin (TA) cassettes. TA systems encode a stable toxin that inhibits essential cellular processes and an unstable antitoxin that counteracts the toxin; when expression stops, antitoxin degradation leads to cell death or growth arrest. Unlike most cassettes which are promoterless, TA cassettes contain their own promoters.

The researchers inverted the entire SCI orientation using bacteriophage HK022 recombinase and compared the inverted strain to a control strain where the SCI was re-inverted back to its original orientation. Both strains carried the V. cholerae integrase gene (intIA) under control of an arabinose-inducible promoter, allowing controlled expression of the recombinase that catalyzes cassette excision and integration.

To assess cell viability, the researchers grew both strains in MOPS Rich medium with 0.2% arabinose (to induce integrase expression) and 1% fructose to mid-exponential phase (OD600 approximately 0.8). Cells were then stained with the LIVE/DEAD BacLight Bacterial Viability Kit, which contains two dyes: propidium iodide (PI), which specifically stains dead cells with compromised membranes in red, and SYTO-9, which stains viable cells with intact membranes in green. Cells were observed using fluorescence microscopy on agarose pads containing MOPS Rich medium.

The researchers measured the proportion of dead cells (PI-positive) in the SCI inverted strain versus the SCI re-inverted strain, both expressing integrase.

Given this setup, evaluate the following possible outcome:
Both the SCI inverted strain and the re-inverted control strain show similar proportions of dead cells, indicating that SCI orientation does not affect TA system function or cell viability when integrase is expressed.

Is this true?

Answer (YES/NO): NO